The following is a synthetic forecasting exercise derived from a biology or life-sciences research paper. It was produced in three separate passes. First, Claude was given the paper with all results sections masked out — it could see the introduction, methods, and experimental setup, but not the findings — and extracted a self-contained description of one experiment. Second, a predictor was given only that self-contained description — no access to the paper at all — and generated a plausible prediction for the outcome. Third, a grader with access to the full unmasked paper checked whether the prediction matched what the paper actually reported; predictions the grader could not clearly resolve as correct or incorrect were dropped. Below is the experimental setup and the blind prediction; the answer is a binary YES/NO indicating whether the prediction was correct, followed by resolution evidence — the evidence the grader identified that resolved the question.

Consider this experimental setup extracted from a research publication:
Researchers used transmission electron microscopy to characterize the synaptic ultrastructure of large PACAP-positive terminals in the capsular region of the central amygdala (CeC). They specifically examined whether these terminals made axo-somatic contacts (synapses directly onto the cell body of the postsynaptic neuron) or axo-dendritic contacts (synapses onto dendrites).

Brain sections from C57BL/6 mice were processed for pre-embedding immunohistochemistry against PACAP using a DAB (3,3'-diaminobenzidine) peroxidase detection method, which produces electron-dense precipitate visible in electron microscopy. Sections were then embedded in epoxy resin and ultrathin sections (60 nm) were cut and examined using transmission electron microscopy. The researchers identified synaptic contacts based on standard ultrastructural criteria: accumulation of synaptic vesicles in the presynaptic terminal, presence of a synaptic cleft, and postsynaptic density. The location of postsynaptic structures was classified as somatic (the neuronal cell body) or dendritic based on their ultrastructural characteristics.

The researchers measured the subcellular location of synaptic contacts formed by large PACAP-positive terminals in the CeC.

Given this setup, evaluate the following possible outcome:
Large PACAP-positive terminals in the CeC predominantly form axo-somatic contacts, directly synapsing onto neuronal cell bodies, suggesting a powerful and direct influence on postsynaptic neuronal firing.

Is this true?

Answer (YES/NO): YES